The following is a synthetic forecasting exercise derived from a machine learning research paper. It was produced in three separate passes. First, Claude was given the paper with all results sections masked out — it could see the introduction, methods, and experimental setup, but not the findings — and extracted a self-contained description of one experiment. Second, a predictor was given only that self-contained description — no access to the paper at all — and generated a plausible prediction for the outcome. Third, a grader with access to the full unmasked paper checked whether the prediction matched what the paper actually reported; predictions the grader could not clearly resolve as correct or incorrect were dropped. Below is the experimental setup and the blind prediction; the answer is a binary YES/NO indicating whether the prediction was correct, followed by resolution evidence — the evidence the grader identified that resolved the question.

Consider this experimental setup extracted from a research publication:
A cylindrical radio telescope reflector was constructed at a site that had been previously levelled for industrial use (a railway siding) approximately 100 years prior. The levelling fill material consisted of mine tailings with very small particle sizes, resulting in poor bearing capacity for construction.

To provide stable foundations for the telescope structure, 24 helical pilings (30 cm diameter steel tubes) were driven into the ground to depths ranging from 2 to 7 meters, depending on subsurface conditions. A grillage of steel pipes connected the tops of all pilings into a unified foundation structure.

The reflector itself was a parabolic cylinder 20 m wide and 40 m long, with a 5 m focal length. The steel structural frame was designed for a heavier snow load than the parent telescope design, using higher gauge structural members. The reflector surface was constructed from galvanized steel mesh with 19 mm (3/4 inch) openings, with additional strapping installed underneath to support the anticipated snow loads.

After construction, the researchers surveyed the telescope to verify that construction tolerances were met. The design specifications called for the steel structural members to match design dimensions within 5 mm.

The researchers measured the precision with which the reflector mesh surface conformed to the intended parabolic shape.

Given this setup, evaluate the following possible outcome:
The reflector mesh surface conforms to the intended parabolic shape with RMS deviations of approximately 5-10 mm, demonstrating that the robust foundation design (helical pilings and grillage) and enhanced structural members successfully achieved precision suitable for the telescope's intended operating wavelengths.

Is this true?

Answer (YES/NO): YES